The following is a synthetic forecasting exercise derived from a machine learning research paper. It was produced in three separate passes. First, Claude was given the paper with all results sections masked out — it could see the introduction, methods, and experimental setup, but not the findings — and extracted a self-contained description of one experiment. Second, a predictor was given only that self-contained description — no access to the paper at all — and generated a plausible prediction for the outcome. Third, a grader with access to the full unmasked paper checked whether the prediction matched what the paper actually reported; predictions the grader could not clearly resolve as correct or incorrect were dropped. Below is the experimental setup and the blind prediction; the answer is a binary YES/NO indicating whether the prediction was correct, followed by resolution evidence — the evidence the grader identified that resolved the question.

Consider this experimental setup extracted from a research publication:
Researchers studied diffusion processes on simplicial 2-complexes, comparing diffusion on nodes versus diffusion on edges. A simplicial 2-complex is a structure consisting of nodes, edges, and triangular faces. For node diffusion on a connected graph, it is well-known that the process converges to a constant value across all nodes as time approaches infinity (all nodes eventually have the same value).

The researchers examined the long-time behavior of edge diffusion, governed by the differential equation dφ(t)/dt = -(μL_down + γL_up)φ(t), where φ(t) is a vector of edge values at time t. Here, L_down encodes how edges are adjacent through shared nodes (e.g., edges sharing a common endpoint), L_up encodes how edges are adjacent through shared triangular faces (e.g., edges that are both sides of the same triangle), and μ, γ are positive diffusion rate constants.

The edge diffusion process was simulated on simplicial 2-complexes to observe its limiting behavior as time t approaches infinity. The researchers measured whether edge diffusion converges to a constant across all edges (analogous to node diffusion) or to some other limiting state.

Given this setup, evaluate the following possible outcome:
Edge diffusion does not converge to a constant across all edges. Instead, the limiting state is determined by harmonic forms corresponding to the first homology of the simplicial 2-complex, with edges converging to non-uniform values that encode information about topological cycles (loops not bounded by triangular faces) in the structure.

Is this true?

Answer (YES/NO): YES